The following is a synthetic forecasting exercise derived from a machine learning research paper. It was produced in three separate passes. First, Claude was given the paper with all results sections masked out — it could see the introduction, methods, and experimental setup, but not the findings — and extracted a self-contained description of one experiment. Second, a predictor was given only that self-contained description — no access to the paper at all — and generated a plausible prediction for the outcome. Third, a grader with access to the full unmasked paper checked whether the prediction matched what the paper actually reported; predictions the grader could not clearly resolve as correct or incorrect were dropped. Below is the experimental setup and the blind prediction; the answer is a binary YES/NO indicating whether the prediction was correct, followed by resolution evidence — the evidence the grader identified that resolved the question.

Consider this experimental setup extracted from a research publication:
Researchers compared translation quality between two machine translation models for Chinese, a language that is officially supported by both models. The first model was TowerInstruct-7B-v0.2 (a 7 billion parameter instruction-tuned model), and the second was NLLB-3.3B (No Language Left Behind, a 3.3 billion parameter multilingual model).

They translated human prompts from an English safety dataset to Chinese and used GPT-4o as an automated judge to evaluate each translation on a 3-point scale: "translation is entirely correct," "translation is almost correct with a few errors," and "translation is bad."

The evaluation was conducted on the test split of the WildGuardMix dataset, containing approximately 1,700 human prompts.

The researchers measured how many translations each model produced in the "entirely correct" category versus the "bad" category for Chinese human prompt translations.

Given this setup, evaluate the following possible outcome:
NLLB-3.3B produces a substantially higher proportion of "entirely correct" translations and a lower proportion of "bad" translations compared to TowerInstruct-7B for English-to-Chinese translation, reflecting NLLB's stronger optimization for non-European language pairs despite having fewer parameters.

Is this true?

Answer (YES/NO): NO